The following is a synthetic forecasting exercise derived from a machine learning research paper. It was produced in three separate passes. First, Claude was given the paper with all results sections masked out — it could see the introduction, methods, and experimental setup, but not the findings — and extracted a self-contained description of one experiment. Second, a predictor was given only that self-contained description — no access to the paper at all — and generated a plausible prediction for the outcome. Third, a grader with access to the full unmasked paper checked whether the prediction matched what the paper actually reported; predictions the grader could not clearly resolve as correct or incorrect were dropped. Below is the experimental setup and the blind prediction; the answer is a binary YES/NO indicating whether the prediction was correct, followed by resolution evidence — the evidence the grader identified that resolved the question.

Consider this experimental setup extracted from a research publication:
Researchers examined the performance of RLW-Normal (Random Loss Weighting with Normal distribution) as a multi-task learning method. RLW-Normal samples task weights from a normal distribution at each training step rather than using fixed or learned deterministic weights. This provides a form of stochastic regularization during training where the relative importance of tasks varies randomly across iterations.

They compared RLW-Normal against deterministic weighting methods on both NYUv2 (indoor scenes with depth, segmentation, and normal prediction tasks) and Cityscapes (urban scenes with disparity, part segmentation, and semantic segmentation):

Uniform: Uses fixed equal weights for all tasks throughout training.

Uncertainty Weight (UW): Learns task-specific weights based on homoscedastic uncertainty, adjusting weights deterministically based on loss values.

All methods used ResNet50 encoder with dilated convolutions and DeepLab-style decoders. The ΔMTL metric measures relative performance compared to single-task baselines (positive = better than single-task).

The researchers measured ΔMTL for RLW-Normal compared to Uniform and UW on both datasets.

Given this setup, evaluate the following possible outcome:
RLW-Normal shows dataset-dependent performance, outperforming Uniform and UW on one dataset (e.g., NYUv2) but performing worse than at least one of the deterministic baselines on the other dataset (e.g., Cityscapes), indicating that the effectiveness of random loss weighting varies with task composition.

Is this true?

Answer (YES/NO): NO